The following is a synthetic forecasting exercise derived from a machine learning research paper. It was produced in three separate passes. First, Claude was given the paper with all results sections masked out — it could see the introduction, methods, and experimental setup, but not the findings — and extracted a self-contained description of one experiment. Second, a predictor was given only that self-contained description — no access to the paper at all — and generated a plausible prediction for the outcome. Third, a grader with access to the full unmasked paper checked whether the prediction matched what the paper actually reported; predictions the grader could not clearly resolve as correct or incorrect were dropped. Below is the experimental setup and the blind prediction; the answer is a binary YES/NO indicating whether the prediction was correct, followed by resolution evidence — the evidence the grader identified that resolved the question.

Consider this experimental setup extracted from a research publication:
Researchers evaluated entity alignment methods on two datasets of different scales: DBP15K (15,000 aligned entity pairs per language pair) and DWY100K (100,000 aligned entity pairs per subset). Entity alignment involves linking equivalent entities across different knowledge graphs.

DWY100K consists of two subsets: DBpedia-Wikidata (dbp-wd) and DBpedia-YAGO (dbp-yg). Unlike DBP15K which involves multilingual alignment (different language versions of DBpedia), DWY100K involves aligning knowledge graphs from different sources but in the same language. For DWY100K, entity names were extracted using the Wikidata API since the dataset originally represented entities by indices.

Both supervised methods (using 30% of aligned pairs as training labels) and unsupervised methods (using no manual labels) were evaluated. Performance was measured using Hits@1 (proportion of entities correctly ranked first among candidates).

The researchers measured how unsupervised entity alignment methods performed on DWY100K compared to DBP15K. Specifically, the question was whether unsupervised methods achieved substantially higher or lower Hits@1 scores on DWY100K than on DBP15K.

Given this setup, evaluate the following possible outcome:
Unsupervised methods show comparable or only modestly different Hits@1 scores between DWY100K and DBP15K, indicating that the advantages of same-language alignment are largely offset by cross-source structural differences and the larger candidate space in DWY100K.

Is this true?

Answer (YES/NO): NO